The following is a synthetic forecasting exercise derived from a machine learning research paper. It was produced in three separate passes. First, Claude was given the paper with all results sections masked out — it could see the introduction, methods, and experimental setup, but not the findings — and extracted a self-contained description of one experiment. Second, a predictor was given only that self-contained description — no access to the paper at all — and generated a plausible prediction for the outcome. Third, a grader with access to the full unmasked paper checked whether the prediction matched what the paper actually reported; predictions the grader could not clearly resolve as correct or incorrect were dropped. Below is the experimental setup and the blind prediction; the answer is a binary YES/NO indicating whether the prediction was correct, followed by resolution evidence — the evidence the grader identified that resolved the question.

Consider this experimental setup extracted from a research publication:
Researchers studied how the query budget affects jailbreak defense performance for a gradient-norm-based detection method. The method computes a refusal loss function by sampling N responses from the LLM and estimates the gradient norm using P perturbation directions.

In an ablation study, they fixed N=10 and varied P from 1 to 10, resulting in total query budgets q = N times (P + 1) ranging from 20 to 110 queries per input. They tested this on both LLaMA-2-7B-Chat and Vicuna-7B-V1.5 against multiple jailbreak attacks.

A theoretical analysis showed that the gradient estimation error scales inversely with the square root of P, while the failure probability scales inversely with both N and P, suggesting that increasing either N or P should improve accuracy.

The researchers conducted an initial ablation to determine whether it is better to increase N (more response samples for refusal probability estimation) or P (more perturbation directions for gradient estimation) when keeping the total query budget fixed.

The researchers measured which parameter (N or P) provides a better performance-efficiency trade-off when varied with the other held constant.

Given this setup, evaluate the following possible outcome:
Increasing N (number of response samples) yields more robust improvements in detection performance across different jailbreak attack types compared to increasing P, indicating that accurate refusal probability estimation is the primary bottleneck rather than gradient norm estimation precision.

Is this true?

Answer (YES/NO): NO